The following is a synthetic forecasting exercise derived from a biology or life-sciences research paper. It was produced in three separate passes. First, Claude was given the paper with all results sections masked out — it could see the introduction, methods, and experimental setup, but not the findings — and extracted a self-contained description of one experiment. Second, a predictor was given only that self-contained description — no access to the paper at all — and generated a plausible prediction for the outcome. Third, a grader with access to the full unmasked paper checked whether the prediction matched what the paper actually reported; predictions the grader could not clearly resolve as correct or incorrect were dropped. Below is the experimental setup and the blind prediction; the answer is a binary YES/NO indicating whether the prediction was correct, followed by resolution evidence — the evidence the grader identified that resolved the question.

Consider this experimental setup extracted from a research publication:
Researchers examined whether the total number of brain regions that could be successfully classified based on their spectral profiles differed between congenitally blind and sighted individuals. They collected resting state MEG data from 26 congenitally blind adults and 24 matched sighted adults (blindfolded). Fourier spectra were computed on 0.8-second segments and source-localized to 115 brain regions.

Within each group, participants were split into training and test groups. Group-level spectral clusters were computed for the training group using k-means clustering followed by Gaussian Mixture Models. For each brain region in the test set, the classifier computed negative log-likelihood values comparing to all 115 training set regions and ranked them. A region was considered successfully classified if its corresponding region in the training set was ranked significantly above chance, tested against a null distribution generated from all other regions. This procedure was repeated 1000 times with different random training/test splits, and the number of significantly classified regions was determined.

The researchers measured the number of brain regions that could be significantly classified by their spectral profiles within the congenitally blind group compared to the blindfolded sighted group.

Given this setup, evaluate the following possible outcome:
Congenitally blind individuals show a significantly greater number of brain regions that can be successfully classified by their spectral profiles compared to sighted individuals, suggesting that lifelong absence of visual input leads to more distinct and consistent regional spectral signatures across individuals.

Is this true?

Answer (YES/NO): NO